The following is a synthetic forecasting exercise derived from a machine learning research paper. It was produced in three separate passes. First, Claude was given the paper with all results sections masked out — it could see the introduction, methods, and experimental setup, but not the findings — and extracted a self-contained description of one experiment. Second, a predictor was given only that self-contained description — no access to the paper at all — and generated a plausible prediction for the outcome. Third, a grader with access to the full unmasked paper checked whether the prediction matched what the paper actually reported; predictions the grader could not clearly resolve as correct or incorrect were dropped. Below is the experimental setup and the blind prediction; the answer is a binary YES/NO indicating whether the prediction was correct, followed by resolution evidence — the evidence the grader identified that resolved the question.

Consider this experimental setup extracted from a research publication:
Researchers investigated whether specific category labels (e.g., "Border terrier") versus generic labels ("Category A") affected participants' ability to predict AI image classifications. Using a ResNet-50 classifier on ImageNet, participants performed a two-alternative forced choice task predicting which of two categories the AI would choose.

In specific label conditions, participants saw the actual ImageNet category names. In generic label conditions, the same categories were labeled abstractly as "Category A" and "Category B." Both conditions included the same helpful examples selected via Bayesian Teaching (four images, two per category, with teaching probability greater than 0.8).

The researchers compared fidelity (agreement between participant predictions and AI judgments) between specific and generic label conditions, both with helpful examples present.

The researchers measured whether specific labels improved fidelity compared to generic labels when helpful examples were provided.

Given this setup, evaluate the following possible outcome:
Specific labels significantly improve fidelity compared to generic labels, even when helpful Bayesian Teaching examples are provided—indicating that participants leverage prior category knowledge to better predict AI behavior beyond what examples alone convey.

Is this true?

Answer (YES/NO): YES